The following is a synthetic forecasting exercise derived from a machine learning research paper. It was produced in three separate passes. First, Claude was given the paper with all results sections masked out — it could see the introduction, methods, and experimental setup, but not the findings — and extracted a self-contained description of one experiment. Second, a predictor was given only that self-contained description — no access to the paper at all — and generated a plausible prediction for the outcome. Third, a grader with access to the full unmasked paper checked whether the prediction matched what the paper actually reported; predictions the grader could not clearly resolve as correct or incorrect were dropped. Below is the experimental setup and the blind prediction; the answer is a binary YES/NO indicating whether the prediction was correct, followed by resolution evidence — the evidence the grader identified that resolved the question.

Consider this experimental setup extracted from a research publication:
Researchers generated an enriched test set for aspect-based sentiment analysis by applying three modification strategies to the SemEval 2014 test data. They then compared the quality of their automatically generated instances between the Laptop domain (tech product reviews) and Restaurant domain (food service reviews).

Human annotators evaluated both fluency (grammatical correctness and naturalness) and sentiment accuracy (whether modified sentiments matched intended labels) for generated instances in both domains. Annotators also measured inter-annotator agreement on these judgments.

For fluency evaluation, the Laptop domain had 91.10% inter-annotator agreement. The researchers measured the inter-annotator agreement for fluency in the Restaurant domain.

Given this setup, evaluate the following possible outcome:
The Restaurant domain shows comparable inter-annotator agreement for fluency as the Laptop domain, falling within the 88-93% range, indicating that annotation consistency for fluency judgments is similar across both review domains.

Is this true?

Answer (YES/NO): YES